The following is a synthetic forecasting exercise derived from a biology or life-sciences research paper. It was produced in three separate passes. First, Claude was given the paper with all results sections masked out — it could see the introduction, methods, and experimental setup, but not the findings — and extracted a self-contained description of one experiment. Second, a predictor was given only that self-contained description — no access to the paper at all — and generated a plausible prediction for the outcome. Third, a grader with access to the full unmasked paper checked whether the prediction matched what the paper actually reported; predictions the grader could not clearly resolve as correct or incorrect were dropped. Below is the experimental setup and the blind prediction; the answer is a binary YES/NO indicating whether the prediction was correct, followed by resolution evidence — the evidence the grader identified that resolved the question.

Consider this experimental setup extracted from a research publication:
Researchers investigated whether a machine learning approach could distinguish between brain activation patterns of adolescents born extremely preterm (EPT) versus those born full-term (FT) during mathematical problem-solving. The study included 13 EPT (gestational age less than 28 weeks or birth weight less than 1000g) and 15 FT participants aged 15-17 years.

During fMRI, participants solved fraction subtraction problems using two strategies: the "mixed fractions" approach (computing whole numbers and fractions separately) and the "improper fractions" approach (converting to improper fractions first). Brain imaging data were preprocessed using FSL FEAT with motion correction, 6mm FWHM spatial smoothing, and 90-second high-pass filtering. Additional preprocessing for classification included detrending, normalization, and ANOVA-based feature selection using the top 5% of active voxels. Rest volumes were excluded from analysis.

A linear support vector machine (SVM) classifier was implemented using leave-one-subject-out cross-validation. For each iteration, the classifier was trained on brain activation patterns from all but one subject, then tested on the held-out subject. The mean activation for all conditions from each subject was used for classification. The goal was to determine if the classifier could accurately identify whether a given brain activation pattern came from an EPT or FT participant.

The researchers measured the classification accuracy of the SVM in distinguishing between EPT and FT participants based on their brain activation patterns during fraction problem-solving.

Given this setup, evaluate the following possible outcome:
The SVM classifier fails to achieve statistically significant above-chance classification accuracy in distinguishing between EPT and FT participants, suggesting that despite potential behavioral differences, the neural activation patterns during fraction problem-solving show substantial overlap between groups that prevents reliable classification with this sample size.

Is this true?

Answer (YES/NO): NO